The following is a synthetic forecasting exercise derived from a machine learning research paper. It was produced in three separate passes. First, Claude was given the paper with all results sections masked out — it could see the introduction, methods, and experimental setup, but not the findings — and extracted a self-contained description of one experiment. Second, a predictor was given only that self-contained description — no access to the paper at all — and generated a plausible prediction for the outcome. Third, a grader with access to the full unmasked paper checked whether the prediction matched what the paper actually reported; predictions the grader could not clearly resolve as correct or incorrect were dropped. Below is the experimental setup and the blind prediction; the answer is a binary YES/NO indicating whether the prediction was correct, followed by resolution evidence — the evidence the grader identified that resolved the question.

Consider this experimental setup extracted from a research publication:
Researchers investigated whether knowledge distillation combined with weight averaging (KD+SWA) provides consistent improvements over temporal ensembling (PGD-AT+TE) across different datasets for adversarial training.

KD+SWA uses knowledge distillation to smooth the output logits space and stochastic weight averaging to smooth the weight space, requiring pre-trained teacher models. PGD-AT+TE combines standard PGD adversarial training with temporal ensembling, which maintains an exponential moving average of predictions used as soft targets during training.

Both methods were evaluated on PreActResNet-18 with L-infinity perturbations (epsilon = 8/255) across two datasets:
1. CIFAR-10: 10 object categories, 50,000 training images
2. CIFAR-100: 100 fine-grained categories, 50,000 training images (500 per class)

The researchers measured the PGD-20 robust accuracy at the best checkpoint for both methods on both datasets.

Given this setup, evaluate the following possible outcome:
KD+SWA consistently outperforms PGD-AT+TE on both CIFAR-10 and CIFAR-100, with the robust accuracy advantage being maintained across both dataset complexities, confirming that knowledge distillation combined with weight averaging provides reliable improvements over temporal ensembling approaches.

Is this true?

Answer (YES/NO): NO